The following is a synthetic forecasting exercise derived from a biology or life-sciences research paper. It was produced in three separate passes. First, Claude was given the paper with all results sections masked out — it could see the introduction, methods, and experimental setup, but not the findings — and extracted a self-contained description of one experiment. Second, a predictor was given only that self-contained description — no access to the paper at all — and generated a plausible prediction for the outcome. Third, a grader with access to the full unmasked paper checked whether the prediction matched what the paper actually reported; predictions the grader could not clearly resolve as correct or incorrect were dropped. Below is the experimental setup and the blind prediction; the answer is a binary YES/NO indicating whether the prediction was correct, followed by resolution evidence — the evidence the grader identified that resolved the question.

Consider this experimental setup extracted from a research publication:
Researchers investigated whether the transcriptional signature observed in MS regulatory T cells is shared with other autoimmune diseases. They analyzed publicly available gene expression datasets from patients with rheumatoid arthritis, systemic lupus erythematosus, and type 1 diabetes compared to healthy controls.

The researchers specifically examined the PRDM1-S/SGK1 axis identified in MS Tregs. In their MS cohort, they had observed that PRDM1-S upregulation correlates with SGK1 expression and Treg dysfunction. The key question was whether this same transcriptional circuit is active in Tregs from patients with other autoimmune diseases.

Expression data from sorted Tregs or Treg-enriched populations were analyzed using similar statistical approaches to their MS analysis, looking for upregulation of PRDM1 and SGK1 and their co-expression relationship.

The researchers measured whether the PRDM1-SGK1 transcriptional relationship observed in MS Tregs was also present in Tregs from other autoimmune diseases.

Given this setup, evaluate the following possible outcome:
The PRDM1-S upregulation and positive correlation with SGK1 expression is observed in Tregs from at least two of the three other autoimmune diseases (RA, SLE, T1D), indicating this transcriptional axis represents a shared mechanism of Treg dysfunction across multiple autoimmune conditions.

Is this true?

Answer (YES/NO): NO